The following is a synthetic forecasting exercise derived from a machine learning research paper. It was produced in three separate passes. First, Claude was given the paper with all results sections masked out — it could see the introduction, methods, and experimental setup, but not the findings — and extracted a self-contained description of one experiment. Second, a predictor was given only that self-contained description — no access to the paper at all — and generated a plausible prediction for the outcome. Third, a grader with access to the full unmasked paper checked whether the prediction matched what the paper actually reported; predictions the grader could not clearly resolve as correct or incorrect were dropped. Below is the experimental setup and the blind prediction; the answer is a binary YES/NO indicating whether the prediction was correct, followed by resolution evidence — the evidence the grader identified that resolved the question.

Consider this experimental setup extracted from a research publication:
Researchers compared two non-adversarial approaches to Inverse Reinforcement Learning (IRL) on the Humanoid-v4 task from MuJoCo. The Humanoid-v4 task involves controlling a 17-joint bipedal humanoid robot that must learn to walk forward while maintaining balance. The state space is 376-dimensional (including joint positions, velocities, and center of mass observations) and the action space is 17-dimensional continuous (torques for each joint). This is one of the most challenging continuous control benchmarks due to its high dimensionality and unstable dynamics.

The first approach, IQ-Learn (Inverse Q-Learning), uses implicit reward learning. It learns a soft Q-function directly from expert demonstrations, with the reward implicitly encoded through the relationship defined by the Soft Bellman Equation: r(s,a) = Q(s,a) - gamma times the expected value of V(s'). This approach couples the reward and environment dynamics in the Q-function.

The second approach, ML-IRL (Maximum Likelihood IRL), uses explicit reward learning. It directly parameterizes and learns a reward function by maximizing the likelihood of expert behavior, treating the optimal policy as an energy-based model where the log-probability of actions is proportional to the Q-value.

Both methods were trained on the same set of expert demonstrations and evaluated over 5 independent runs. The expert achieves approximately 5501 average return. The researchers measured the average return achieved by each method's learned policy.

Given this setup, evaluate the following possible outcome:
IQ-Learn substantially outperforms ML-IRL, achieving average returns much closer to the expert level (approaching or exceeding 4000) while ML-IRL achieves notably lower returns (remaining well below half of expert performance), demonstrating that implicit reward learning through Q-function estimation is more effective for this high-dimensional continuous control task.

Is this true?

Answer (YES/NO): NO